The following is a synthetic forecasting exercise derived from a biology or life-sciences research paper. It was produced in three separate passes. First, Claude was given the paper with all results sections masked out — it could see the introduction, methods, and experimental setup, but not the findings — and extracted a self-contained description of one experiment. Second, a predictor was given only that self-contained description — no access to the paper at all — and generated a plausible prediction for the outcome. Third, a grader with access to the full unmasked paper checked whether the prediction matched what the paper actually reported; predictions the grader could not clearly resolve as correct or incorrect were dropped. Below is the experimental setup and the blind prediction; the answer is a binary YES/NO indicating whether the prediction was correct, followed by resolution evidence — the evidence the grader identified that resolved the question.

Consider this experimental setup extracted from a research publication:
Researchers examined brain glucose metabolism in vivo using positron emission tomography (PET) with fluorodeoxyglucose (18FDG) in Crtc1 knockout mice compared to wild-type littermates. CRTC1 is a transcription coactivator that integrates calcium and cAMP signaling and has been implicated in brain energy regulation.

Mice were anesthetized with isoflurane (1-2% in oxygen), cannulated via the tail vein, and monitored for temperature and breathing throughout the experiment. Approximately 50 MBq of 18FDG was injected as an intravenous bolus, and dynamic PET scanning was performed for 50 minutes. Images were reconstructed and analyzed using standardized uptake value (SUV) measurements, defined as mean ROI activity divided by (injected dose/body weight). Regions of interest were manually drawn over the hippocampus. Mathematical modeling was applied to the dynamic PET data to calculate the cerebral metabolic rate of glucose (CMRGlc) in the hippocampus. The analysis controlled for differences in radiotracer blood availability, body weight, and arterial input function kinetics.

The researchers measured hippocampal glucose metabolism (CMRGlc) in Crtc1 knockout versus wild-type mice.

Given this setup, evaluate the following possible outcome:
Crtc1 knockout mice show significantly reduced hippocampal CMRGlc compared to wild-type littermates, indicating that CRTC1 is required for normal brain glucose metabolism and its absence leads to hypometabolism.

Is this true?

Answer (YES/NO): YES